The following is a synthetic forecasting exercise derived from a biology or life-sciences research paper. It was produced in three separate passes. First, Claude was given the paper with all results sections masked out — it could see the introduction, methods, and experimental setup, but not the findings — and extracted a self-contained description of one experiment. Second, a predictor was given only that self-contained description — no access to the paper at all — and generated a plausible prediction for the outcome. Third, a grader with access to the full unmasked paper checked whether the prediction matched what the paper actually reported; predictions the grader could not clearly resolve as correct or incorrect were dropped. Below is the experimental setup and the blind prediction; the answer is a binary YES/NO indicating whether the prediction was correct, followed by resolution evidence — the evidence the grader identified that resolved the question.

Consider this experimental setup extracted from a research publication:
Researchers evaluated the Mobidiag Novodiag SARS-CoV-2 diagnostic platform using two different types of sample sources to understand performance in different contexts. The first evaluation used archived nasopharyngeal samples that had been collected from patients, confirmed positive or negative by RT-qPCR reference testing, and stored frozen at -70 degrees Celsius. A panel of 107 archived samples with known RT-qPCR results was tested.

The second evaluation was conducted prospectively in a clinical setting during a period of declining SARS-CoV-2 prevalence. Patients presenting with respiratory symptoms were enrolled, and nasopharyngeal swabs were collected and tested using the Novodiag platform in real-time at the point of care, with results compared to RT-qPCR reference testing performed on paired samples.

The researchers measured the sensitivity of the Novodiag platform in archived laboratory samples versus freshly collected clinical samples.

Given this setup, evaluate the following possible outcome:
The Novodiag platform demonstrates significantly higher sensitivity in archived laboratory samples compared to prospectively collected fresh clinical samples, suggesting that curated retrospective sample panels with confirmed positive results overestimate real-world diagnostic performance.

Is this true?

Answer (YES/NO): YES